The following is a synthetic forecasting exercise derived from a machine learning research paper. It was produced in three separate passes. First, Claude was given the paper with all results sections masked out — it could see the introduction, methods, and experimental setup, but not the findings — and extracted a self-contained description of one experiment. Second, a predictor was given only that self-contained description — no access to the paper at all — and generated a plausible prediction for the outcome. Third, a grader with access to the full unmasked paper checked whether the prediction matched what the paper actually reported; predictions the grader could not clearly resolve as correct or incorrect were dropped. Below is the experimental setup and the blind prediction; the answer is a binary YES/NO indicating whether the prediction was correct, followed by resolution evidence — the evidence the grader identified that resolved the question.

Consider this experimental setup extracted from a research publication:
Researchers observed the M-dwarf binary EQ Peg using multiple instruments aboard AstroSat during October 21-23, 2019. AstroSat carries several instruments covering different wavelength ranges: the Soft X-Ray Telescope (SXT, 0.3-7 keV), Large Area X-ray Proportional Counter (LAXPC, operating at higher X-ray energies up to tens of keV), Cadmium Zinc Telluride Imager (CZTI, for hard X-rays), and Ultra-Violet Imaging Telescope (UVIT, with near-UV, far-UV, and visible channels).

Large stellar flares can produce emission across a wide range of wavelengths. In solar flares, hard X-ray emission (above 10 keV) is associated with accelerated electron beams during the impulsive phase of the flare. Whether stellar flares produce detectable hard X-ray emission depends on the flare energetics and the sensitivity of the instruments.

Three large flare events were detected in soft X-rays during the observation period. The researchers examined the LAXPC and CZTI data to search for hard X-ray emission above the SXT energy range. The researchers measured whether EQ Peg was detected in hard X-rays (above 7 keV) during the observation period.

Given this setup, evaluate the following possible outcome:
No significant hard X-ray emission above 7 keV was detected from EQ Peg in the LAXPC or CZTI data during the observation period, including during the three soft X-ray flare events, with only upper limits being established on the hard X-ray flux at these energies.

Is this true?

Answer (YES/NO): NO